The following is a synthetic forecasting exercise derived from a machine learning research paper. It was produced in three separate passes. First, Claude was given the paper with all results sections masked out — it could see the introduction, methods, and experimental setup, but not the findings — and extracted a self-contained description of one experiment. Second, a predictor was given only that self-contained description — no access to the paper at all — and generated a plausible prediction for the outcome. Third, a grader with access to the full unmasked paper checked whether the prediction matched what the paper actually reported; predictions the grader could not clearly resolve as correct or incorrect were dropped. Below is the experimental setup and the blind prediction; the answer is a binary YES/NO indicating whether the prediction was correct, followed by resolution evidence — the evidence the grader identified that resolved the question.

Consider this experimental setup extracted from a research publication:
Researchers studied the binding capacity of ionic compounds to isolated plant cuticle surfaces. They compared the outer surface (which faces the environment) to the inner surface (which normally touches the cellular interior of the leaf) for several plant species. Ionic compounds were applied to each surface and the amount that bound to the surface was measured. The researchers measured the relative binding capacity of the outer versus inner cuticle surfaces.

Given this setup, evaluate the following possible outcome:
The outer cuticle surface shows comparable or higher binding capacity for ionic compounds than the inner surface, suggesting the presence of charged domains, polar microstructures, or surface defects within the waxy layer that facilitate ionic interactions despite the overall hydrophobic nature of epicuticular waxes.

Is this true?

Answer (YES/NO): NO